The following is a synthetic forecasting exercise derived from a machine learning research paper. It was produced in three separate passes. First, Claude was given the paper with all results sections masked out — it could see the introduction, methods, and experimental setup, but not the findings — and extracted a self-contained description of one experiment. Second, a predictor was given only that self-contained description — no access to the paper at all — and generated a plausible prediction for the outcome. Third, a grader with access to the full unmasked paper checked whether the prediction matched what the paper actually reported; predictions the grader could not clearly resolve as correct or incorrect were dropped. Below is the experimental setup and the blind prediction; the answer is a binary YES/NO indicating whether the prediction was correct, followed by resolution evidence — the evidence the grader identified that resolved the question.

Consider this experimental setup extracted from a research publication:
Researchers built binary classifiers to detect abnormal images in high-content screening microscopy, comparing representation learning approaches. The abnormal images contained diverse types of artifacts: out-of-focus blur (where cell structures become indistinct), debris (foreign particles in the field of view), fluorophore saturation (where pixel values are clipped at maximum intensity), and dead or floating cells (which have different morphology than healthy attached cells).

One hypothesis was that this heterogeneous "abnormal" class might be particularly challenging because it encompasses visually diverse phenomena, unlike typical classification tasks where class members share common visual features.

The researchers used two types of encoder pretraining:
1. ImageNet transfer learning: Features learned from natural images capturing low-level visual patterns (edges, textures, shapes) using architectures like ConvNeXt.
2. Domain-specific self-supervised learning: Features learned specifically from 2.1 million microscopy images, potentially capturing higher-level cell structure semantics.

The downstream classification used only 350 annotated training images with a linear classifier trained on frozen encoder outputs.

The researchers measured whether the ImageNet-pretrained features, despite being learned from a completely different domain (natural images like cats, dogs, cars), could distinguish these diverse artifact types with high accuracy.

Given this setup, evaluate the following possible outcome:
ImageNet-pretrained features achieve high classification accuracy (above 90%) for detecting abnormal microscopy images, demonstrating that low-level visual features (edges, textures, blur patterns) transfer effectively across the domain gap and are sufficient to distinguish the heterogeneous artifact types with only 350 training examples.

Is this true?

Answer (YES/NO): YES